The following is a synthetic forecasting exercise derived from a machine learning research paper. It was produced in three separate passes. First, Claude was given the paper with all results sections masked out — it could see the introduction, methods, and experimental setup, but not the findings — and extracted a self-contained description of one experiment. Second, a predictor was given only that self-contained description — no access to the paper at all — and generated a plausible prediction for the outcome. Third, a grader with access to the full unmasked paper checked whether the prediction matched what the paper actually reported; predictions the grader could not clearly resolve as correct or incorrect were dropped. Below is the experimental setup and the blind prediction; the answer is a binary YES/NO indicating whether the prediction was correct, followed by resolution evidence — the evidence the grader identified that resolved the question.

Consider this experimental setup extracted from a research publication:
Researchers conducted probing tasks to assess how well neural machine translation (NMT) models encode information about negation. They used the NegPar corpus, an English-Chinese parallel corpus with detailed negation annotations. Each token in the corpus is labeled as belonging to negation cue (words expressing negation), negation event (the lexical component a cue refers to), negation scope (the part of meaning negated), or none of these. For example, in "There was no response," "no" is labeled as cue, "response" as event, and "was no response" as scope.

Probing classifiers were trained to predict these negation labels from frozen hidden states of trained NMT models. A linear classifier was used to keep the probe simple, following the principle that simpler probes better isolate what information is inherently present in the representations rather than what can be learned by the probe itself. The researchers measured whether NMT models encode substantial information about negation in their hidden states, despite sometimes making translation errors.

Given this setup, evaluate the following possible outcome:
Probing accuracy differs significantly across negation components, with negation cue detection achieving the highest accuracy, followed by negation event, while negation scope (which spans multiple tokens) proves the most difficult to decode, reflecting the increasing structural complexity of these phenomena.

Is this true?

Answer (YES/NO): NO